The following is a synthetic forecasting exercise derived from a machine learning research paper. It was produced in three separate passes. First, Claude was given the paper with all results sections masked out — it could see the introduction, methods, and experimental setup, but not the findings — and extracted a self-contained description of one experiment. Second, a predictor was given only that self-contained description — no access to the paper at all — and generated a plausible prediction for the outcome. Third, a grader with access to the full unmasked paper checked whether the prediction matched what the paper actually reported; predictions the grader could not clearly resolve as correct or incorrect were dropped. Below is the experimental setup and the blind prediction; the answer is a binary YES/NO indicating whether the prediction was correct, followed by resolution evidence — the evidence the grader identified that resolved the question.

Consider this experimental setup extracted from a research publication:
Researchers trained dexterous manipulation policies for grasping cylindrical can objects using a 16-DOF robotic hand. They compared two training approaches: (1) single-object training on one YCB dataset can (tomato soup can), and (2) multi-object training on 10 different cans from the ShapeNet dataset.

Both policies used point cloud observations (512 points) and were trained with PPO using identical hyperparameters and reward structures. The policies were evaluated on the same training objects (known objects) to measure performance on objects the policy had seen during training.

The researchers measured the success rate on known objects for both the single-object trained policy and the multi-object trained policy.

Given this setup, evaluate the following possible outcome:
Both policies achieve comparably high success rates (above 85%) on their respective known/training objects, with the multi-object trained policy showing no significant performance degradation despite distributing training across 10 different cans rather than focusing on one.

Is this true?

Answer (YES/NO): NO